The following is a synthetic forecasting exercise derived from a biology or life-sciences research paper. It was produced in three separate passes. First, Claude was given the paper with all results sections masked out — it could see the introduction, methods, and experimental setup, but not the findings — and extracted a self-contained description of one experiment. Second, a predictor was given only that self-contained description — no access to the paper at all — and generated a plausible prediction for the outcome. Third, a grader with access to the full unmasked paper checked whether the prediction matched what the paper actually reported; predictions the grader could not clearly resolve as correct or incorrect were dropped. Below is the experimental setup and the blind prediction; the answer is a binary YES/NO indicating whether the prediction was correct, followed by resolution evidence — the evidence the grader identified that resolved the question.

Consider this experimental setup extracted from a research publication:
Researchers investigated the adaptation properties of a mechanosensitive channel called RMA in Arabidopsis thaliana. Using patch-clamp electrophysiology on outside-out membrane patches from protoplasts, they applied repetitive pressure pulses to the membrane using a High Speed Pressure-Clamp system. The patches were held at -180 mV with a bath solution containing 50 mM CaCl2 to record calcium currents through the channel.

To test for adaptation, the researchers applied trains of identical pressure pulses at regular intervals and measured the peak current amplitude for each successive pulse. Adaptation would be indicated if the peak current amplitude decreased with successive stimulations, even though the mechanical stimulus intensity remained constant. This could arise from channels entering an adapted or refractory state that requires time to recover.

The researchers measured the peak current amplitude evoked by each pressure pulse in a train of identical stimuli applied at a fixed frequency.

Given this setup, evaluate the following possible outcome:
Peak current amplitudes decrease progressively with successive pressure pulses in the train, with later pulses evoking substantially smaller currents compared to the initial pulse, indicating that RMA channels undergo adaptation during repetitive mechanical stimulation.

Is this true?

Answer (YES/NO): YES